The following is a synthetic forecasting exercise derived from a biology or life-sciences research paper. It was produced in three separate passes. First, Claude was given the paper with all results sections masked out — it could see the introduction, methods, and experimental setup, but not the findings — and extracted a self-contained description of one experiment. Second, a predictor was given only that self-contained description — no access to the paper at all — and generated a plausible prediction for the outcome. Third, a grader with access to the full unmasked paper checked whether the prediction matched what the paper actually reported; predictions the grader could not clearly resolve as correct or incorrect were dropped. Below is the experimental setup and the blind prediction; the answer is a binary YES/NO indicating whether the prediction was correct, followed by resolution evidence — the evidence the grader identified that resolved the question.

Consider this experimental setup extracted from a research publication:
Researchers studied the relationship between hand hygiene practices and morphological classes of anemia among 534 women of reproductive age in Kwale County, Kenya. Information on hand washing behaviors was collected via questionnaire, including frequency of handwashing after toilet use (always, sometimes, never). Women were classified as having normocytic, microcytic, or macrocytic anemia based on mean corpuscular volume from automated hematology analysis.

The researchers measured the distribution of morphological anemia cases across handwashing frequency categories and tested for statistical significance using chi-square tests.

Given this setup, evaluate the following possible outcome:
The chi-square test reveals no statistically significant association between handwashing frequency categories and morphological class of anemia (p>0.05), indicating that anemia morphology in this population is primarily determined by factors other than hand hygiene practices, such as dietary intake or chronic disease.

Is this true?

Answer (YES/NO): NO